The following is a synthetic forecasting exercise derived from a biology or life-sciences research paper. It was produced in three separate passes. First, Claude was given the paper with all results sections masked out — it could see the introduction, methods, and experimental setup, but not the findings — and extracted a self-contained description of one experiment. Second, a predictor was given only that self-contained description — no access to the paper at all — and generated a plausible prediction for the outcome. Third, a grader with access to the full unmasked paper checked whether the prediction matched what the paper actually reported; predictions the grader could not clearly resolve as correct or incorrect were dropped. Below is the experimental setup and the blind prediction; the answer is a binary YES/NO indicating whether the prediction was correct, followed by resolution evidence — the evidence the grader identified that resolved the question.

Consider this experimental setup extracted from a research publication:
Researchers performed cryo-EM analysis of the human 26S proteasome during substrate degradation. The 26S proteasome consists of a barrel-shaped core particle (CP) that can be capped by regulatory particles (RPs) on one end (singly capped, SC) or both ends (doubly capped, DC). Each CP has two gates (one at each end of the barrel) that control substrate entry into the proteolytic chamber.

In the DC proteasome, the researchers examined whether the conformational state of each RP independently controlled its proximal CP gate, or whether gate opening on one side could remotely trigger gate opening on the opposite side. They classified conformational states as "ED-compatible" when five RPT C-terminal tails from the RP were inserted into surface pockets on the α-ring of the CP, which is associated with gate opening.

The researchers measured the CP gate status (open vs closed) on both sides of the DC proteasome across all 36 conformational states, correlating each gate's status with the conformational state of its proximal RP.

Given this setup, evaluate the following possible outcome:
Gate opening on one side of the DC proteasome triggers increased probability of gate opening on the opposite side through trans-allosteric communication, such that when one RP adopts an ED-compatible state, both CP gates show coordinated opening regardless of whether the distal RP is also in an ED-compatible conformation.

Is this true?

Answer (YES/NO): NO